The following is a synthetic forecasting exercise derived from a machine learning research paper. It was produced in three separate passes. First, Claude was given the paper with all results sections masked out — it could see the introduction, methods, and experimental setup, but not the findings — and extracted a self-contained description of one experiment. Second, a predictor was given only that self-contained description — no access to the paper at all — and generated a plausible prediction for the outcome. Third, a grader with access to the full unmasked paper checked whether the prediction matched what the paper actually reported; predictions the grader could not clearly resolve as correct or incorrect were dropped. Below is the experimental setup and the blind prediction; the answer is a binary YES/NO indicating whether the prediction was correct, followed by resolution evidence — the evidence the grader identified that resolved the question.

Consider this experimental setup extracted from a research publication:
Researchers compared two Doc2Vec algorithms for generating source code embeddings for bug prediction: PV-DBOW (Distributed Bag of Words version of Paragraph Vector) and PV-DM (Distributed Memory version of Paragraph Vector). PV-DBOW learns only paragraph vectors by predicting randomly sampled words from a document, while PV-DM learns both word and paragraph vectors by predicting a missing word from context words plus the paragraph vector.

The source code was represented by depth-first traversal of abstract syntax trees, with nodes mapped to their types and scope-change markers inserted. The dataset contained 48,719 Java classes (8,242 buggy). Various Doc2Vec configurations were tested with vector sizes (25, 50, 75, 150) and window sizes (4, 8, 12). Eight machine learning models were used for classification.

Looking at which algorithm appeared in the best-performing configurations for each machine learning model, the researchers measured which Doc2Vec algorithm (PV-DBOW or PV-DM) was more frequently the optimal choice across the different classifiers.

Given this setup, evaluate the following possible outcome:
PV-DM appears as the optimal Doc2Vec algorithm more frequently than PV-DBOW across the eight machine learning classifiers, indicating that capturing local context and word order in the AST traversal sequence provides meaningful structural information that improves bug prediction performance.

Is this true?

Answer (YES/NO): NO